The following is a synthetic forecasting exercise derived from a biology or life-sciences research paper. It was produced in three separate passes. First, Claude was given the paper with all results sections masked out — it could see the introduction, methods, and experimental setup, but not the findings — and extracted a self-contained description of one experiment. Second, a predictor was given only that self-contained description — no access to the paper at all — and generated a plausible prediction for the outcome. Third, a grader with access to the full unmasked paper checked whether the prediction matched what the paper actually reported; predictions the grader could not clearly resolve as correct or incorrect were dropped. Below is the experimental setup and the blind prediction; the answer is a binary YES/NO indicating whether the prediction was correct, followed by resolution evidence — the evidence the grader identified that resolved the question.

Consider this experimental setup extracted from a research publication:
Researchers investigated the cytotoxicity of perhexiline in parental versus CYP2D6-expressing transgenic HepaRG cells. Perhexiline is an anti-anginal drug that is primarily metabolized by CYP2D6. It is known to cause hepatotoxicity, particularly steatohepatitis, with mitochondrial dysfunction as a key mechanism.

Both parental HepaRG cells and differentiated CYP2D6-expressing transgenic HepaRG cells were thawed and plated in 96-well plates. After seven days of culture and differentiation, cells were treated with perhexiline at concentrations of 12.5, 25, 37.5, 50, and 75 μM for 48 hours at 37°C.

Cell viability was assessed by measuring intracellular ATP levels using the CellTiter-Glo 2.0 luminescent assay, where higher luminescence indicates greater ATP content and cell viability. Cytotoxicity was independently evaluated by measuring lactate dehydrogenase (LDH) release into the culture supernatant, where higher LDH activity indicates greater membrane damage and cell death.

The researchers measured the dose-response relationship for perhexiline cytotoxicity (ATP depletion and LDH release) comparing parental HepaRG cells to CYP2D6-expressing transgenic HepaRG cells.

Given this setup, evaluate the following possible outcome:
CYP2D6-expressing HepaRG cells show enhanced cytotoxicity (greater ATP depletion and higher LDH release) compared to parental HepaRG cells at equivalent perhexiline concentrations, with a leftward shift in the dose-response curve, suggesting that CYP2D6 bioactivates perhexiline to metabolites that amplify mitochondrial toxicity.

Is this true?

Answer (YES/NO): NO